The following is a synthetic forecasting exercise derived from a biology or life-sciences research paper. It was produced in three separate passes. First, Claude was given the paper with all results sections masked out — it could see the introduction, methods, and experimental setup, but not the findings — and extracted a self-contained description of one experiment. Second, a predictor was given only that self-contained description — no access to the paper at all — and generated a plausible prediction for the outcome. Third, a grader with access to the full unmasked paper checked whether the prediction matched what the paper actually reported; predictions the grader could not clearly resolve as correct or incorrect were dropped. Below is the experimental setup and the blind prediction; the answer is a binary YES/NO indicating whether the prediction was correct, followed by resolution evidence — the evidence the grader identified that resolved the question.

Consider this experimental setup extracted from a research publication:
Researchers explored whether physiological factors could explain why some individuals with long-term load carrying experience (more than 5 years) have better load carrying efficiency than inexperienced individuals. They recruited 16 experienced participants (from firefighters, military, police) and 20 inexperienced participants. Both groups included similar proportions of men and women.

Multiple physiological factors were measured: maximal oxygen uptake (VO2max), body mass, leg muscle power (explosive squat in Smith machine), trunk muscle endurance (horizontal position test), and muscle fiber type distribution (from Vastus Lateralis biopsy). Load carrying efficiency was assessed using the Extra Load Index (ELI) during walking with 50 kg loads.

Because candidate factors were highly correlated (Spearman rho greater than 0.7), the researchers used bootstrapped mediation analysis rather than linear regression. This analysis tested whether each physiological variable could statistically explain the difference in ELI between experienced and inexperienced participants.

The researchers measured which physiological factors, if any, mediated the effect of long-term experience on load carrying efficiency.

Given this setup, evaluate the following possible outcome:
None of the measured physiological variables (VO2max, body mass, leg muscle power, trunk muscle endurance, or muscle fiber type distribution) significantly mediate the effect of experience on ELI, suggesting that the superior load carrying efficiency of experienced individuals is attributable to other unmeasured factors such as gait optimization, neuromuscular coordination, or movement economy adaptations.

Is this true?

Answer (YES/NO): YES